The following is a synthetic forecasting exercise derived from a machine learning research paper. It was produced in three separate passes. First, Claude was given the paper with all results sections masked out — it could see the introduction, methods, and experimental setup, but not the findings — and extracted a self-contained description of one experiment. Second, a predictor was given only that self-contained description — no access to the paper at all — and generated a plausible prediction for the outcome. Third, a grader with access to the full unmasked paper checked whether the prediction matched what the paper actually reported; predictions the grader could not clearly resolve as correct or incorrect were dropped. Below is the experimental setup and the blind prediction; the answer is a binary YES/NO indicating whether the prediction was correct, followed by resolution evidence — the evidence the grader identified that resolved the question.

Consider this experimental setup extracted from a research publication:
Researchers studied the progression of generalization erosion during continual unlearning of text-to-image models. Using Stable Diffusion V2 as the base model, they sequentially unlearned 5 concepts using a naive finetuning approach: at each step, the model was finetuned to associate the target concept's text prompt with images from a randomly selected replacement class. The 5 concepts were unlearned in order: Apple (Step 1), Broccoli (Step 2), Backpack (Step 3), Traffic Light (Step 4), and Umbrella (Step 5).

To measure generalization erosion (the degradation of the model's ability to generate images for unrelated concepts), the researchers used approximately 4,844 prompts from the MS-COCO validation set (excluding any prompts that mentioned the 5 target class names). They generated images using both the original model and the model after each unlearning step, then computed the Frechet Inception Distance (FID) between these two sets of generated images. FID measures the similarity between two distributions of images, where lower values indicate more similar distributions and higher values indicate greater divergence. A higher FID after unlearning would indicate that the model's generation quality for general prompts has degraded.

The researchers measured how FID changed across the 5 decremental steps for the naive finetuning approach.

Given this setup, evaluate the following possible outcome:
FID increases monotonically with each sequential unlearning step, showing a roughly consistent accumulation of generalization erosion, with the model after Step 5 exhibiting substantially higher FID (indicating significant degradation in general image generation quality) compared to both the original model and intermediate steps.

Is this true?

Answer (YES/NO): NO